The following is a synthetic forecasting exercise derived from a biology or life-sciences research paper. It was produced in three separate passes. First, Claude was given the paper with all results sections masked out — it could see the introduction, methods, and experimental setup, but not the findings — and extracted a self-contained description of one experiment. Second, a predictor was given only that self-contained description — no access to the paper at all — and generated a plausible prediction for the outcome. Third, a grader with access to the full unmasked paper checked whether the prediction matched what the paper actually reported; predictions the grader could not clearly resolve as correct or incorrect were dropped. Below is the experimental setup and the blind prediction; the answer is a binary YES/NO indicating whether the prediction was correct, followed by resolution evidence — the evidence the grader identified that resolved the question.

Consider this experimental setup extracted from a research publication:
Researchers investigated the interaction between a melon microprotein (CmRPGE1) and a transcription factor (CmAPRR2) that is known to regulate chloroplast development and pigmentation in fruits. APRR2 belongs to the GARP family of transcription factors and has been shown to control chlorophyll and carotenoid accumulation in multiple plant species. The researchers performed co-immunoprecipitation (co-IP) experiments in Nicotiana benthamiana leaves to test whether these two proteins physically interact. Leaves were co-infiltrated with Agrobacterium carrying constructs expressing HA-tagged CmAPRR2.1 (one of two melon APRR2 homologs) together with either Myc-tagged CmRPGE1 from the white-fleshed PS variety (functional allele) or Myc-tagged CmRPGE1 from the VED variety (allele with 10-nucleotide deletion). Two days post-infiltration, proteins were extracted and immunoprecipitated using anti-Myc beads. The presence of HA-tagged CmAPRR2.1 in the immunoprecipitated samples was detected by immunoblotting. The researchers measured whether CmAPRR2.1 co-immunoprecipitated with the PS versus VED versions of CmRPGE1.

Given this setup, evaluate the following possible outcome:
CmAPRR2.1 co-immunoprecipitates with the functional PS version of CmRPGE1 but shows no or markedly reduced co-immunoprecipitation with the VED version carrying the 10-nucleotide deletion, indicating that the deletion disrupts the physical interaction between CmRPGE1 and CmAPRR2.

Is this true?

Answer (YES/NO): NO